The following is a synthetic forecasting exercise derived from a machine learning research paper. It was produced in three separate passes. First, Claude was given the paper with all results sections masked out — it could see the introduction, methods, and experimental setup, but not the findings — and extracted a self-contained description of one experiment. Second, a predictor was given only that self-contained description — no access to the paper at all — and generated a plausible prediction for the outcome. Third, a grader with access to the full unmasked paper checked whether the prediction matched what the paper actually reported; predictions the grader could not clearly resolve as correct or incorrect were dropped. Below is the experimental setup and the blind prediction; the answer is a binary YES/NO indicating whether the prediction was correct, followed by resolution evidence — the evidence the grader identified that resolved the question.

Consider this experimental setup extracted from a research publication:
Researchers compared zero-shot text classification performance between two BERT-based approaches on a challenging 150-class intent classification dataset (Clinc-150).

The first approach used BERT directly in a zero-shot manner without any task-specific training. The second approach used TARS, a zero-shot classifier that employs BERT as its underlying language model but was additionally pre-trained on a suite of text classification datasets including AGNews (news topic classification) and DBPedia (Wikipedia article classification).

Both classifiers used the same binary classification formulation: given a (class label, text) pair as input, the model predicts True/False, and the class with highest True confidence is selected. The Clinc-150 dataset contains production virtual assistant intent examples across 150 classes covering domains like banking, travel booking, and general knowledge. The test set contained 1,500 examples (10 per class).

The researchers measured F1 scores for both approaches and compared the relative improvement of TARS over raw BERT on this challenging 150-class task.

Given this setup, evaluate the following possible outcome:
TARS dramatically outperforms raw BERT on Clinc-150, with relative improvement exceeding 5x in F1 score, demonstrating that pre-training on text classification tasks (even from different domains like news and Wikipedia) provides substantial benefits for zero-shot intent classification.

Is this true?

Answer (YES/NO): YES